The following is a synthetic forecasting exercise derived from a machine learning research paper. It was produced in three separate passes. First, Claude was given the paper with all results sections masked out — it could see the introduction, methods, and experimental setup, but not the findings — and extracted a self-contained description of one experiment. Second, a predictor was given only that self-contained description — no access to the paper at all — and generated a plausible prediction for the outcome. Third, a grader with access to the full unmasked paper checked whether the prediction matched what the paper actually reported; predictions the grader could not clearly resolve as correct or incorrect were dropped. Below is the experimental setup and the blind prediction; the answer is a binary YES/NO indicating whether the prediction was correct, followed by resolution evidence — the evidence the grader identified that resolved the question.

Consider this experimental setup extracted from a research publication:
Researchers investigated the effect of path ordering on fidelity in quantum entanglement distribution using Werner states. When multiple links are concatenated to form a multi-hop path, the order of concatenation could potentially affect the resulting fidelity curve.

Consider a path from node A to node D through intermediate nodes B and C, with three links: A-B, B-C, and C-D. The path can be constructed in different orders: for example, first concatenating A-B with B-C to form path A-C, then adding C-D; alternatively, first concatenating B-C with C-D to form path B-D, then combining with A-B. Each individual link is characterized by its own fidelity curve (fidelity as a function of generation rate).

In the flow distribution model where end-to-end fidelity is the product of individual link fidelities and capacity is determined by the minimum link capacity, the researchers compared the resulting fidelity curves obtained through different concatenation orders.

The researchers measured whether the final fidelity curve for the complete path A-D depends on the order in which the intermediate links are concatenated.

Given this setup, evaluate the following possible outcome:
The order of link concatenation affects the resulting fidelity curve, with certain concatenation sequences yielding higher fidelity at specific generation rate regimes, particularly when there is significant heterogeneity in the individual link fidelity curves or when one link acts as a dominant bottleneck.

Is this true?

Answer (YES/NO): NO